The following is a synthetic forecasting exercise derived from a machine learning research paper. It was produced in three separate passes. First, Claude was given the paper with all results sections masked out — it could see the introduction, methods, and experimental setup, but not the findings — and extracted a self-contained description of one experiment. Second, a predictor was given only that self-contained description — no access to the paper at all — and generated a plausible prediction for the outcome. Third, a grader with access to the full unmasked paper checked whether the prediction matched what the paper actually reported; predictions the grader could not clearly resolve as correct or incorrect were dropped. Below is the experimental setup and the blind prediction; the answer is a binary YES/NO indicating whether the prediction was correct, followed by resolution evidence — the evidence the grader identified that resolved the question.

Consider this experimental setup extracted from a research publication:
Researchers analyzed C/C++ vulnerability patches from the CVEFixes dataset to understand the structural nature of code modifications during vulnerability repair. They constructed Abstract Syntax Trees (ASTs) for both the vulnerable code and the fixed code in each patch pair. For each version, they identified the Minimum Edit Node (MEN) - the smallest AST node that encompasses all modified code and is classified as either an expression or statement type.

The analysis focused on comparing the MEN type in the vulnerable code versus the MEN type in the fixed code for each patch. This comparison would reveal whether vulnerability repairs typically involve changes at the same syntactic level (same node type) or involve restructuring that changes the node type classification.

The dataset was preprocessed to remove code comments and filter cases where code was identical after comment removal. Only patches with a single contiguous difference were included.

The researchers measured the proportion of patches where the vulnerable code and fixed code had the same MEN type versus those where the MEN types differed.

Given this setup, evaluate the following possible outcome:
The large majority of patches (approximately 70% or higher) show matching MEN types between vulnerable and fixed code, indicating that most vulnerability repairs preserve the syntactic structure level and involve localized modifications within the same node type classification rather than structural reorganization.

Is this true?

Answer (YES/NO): YES